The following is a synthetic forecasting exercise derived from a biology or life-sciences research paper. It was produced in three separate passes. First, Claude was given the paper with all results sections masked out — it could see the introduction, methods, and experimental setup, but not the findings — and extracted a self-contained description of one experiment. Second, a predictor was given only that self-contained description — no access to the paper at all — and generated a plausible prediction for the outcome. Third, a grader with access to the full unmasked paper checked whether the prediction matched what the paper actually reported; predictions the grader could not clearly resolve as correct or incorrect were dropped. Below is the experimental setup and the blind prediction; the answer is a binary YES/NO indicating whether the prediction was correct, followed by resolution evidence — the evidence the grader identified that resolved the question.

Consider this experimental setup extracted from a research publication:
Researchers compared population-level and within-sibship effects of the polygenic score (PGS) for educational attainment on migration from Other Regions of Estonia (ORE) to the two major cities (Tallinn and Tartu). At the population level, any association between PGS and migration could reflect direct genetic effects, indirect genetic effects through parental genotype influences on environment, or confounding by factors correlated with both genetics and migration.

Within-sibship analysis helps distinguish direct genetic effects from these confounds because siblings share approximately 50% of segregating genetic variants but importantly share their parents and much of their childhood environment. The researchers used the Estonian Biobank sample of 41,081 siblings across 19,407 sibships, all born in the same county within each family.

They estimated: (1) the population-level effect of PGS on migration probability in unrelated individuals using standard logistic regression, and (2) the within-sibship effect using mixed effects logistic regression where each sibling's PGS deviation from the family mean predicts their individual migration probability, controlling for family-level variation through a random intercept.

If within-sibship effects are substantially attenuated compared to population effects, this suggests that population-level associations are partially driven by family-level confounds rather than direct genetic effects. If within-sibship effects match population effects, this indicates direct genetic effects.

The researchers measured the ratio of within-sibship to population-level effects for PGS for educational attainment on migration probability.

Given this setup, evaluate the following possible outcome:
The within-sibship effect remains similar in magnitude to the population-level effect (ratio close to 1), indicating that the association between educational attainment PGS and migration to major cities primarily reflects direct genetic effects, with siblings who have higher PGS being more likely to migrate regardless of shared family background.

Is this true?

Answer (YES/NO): NO